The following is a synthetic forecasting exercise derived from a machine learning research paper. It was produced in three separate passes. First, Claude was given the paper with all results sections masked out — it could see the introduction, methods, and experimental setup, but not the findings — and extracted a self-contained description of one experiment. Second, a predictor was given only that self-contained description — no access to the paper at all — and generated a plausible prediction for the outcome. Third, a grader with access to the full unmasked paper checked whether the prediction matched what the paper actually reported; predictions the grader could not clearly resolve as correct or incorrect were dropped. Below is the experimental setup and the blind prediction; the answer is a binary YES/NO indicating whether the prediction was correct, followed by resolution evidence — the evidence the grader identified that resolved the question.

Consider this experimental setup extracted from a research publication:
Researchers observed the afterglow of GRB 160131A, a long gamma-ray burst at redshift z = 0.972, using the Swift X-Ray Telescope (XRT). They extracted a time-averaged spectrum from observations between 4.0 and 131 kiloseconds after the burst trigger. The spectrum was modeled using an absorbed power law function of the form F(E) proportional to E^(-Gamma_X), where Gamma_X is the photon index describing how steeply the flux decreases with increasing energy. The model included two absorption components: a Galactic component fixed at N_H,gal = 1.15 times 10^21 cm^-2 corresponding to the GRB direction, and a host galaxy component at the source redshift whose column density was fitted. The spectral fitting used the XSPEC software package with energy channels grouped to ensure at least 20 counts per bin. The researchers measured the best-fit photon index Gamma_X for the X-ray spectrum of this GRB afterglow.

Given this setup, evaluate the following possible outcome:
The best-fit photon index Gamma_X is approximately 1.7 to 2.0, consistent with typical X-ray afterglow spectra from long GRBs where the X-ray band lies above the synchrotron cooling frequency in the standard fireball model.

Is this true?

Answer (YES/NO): NO